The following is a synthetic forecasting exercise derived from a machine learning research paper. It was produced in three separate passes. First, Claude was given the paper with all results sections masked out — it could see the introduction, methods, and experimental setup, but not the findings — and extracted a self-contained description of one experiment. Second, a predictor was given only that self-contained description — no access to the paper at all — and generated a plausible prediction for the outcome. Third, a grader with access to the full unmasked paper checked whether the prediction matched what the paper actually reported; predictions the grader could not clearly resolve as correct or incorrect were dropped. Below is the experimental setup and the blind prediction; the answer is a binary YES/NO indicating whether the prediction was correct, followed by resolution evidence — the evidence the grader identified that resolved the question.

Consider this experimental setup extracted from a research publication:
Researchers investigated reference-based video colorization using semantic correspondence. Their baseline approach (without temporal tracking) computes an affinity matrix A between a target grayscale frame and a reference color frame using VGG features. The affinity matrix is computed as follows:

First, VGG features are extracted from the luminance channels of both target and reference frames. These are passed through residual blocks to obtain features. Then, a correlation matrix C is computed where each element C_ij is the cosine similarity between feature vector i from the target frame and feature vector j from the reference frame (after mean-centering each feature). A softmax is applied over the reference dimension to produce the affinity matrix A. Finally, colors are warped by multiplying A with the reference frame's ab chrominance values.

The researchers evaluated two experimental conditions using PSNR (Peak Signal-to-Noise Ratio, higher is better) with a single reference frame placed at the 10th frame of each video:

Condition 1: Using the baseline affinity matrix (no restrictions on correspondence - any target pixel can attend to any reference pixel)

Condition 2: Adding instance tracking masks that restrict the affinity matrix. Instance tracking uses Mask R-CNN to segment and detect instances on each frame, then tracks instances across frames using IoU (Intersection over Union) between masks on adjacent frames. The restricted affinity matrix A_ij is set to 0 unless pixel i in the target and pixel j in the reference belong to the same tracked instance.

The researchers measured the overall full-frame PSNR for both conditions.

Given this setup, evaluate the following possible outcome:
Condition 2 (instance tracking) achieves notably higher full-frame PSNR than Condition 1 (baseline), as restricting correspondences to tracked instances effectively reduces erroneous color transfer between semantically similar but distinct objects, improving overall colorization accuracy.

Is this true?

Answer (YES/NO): NO